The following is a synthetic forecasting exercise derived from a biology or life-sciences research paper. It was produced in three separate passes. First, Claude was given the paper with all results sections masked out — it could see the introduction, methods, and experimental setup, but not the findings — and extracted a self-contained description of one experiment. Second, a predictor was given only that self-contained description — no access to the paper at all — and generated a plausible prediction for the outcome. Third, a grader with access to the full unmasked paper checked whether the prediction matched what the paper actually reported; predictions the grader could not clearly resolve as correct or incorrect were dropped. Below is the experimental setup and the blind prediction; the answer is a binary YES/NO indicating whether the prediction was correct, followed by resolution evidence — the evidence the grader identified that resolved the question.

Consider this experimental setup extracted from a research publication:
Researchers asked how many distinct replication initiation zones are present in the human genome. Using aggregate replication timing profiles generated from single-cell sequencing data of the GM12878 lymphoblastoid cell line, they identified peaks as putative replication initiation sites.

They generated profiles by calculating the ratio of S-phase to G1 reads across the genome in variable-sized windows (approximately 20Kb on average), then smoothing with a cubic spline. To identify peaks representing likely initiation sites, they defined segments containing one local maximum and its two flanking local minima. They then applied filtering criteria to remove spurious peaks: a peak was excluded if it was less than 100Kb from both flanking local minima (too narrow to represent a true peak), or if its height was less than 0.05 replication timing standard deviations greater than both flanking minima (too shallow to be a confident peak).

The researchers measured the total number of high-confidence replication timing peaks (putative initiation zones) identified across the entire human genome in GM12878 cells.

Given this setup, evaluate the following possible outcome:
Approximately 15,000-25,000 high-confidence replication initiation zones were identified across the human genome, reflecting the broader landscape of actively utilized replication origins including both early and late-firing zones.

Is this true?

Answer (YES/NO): NO